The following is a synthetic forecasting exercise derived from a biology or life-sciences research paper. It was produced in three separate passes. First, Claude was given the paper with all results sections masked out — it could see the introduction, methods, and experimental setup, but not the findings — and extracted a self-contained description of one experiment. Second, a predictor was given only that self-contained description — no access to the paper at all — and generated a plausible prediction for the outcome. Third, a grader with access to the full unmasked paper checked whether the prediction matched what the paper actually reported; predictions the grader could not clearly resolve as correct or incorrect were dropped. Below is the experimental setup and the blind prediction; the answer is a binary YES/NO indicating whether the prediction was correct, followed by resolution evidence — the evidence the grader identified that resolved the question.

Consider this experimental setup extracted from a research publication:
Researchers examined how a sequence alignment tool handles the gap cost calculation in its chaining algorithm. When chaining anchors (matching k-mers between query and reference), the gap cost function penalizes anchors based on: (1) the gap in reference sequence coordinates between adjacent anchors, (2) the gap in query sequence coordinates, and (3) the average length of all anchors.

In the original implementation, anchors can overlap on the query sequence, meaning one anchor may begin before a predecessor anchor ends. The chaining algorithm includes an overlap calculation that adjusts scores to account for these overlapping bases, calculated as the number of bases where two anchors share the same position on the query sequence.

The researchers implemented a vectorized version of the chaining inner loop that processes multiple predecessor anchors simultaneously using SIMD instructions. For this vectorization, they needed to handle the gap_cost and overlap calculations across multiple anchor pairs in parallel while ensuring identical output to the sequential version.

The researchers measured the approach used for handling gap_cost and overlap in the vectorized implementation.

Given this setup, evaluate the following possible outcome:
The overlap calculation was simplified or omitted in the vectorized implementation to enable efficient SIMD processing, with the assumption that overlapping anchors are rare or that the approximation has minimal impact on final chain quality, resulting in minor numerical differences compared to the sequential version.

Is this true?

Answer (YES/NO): NO